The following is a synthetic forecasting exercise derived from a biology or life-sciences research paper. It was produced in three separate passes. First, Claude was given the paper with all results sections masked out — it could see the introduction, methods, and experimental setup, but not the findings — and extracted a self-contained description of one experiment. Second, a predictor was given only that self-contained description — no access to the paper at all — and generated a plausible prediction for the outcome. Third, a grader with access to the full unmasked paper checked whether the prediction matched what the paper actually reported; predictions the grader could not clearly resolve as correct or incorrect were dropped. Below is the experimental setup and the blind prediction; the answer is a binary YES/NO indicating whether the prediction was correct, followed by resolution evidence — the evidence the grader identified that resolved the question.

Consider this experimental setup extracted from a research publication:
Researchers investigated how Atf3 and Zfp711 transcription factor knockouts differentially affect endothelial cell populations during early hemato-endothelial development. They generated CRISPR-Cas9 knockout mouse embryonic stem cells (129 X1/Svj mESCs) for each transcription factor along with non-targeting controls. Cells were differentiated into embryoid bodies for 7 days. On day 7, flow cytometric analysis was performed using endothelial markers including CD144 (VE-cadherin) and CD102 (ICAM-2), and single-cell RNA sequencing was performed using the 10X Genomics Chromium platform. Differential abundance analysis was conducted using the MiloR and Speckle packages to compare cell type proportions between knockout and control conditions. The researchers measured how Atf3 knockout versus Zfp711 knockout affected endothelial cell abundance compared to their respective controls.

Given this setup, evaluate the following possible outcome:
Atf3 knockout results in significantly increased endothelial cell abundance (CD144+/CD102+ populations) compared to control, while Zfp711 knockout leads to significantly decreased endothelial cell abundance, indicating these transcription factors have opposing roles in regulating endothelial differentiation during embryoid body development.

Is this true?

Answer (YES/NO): NO